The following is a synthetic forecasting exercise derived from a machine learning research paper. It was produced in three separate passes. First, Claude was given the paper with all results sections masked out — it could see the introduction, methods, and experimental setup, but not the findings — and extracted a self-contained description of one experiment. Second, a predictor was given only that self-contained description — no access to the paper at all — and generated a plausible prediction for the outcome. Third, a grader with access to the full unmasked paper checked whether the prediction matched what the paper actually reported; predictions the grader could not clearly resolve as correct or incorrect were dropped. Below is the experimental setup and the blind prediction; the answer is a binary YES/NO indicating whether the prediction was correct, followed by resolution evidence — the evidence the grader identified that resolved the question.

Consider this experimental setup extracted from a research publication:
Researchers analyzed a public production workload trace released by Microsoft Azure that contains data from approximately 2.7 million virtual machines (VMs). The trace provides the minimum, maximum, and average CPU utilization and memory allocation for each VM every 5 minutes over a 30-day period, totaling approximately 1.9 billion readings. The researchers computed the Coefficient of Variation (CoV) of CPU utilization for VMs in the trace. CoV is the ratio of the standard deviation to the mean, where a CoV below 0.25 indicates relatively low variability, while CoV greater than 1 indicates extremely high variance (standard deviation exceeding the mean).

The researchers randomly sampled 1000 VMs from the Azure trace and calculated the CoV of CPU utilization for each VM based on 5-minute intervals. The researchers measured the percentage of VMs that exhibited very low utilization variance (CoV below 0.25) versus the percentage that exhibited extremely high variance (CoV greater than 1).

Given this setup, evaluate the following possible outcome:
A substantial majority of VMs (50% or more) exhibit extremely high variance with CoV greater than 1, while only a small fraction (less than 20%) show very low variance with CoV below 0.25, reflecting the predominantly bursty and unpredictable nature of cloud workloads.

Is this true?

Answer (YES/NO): NO